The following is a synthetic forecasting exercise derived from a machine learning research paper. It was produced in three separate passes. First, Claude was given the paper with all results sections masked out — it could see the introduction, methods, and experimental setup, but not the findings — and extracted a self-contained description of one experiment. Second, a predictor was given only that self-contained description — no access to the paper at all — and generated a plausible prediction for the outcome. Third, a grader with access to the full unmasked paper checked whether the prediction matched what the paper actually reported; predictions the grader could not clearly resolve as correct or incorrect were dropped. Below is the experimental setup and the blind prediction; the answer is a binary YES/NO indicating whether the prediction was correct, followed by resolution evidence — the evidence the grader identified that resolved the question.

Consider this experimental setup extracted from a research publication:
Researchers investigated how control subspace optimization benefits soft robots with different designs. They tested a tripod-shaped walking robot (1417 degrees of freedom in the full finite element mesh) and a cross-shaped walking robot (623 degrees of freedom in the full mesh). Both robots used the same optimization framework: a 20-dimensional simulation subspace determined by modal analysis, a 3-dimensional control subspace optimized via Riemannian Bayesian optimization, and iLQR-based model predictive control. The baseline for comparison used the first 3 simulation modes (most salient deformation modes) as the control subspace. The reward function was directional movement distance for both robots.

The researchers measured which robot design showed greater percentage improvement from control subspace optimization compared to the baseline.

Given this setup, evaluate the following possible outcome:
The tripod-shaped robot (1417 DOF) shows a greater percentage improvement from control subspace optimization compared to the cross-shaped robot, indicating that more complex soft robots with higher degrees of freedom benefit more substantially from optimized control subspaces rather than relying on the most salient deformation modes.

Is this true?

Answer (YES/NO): NO